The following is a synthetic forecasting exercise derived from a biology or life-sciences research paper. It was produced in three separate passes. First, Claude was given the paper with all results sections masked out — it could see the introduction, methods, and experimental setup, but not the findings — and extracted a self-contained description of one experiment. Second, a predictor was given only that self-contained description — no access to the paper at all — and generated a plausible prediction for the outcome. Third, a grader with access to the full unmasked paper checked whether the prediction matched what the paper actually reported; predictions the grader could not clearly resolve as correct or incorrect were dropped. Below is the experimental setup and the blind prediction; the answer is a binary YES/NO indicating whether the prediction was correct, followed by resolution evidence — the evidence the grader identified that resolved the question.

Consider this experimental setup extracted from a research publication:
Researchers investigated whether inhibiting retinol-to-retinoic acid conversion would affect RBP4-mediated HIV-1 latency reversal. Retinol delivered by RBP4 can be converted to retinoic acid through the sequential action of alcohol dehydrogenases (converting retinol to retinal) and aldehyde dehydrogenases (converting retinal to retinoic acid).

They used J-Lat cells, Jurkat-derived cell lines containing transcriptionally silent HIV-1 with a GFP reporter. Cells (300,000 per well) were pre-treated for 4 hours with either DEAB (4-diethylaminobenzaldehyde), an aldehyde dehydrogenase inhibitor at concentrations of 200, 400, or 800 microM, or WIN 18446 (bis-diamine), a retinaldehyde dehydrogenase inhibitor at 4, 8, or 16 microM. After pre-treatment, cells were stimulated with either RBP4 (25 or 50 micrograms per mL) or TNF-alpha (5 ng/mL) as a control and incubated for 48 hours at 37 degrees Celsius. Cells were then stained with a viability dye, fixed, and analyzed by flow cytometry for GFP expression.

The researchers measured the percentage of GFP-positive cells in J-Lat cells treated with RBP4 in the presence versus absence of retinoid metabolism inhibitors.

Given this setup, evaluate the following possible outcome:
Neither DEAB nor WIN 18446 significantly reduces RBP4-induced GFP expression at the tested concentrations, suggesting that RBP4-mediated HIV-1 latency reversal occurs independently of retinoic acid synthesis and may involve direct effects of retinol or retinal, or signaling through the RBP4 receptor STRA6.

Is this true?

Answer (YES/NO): YES